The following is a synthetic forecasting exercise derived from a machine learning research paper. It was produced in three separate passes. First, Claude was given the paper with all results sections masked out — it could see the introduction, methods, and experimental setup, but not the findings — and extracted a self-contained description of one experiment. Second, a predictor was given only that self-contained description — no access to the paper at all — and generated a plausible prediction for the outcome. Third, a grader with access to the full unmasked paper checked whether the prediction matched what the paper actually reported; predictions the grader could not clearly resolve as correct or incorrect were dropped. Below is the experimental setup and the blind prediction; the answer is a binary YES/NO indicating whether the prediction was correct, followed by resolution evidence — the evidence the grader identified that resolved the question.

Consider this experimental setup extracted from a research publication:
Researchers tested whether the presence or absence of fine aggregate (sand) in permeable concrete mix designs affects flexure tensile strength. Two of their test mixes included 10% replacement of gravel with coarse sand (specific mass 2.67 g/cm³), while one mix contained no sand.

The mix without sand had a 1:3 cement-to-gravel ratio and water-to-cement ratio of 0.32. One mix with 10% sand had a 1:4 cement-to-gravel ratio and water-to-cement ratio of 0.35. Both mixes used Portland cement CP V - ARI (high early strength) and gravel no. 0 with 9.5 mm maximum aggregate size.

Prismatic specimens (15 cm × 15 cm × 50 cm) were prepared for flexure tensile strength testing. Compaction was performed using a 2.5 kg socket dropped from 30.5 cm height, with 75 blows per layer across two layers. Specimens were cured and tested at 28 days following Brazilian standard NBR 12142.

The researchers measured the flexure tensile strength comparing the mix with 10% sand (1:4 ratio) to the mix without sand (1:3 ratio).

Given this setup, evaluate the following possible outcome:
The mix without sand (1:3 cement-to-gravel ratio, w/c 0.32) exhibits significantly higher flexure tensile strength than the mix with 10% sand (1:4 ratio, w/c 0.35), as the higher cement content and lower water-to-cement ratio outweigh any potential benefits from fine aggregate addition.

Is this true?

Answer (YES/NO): NO